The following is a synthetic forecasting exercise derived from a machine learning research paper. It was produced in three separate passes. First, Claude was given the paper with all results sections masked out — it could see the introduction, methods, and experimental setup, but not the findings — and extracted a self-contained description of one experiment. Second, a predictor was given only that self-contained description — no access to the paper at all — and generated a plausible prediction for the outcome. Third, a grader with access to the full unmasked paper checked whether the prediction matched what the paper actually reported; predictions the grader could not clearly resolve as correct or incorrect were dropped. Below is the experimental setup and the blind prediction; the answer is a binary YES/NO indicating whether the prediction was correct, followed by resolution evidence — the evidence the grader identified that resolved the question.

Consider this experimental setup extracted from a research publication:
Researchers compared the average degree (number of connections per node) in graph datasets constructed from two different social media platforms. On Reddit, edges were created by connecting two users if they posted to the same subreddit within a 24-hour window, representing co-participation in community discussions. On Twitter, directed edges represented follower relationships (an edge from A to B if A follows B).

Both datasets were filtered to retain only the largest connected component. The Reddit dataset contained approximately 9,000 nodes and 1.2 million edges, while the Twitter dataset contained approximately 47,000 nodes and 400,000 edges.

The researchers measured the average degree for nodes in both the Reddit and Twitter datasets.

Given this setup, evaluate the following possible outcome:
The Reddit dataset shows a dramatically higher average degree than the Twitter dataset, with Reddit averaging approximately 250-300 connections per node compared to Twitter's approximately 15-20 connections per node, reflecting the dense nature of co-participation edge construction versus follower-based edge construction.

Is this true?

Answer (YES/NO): YES